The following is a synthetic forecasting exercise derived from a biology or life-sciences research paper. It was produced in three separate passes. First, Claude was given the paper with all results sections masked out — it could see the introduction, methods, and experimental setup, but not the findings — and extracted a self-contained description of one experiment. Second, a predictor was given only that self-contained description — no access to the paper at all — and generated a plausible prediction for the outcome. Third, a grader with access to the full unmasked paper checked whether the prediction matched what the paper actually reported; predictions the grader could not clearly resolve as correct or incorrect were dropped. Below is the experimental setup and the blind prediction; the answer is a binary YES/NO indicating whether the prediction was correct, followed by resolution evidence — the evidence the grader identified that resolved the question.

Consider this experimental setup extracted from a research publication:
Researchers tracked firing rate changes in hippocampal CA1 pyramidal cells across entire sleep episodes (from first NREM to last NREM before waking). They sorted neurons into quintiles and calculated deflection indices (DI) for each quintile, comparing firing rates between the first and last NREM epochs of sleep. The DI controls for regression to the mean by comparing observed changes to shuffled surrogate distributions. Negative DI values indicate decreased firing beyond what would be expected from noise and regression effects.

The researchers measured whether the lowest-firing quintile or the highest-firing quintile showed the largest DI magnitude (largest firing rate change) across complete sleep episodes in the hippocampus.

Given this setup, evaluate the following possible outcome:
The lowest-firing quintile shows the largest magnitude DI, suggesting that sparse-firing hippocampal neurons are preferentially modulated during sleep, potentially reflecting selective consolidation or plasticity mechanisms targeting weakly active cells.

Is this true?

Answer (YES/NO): YES